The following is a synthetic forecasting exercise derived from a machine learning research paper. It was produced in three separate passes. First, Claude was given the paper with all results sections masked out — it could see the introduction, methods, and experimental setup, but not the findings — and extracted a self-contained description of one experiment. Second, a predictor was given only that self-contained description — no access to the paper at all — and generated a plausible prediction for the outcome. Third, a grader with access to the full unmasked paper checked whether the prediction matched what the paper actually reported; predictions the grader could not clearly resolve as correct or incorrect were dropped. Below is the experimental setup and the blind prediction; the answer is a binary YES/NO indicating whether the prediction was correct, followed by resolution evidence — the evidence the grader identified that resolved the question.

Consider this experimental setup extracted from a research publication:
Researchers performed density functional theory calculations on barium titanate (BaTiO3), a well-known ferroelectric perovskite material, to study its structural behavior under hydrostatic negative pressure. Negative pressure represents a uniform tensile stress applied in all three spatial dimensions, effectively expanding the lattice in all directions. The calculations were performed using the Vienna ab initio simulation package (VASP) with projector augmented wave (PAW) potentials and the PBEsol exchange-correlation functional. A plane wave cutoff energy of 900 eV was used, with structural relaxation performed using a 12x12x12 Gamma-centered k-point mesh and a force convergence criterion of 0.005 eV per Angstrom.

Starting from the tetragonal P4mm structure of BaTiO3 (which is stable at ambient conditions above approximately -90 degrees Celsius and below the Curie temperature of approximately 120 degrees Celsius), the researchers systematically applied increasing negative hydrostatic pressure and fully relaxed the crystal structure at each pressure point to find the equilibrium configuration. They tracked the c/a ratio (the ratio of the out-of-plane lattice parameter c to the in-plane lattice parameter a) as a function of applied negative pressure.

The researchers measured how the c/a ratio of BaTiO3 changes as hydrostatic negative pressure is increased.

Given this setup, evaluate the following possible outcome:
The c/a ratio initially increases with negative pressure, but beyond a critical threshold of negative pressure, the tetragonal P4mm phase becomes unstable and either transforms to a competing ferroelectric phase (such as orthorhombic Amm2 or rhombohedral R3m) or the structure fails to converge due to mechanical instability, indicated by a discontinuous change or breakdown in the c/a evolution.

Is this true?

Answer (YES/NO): NO